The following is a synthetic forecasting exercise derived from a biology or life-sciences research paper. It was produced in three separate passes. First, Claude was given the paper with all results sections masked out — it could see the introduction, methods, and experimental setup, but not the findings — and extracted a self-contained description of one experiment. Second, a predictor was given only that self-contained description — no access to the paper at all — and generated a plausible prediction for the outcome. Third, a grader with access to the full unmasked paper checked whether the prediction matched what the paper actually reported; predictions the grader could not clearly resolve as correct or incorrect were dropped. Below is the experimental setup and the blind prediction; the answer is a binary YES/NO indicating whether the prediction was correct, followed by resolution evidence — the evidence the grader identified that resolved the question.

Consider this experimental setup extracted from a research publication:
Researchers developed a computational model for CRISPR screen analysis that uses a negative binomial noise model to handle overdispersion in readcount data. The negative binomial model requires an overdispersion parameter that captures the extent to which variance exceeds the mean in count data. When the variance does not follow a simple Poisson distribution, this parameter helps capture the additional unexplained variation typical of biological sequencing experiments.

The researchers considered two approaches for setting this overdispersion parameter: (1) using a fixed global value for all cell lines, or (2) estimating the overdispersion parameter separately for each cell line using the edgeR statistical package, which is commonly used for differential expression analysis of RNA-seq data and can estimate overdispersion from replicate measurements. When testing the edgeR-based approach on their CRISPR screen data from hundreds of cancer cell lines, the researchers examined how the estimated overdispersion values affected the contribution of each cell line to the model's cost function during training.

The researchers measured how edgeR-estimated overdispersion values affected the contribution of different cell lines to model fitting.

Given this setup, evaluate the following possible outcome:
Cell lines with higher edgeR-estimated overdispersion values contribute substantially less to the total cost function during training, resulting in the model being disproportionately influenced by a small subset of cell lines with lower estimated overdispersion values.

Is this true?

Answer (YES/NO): YES